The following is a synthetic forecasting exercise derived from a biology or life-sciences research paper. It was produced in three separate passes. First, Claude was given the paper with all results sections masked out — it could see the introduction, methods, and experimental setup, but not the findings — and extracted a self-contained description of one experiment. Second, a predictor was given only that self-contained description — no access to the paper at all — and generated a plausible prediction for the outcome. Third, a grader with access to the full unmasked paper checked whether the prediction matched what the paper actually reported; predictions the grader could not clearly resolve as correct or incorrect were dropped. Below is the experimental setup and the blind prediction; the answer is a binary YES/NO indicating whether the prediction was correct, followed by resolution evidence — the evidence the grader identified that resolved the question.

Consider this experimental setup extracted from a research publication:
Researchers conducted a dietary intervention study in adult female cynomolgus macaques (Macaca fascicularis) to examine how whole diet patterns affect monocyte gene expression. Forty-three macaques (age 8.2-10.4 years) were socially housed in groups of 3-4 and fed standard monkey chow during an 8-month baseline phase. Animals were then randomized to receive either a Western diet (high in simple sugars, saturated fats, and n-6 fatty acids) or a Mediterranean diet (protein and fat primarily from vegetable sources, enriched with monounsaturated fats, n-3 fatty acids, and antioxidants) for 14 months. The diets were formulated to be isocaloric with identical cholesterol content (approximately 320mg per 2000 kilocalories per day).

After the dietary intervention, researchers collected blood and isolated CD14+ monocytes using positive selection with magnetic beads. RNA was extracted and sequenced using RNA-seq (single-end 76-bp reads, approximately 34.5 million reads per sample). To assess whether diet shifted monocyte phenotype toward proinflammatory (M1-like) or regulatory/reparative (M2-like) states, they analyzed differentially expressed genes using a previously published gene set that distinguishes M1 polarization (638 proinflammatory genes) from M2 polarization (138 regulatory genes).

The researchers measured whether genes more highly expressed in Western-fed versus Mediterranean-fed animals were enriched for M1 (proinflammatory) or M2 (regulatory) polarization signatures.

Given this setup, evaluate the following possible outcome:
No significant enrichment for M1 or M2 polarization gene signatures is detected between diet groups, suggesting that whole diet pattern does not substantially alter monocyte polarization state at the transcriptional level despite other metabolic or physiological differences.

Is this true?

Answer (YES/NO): NO